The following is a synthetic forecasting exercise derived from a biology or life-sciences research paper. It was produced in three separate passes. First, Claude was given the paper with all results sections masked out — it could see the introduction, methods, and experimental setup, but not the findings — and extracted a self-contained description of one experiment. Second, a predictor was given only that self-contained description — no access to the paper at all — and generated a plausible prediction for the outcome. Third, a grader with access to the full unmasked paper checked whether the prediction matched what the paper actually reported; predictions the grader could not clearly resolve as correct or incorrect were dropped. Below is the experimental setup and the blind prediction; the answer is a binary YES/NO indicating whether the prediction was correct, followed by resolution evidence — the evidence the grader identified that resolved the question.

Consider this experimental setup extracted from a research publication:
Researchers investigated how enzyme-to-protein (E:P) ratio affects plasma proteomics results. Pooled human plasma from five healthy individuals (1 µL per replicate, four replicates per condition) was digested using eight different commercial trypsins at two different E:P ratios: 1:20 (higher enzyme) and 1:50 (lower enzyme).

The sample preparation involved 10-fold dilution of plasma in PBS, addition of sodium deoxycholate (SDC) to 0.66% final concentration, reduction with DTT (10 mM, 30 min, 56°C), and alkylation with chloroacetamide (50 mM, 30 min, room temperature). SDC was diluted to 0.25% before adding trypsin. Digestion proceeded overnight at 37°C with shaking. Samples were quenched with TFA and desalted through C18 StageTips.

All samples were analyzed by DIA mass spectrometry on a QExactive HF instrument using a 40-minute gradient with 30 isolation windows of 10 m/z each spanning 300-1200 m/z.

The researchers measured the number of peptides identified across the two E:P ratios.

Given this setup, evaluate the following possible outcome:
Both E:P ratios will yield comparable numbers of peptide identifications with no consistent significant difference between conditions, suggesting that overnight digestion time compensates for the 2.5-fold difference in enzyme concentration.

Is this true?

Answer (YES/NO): NO